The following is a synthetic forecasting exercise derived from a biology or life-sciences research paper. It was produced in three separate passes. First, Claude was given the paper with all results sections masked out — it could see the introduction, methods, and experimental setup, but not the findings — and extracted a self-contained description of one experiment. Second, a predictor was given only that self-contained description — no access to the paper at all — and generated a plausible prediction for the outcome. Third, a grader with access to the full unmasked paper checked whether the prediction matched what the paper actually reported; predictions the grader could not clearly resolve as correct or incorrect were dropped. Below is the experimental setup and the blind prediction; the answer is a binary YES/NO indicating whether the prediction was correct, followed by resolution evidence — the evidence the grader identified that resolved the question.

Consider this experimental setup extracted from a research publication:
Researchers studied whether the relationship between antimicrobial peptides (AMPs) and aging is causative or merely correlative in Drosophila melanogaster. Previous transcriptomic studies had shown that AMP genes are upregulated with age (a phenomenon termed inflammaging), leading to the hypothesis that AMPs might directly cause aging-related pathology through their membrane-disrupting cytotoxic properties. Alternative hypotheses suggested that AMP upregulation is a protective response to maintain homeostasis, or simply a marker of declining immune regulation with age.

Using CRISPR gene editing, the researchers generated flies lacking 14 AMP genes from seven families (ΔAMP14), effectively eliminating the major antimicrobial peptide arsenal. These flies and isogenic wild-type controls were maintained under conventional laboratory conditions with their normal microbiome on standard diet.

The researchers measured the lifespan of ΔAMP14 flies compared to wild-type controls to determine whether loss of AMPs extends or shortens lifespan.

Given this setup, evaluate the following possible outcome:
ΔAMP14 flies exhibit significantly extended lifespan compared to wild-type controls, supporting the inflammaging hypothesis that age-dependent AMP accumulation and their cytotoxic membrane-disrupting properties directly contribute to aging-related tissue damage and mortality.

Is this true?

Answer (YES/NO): NO